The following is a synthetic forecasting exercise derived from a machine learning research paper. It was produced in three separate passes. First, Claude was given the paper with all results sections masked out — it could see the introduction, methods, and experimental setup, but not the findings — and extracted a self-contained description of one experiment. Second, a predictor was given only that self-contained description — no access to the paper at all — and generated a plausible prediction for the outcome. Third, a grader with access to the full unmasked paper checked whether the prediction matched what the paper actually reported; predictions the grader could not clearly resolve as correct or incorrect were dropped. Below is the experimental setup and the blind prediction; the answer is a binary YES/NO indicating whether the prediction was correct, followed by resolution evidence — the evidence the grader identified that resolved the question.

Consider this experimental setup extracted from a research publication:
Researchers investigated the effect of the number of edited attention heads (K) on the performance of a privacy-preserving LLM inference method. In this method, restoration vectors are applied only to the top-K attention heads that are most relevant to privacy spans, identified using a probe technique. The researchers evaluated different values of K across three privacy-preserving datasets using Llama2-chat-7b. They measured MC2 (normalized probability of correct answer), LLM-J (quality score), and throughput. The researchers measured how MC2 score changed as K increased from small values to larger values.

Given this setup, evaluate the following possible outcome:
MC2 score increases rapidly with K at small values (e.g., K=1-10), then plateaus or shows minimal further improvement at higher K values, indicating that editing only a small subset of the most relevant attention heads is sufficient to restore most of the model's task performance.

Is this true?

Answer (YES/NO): NO